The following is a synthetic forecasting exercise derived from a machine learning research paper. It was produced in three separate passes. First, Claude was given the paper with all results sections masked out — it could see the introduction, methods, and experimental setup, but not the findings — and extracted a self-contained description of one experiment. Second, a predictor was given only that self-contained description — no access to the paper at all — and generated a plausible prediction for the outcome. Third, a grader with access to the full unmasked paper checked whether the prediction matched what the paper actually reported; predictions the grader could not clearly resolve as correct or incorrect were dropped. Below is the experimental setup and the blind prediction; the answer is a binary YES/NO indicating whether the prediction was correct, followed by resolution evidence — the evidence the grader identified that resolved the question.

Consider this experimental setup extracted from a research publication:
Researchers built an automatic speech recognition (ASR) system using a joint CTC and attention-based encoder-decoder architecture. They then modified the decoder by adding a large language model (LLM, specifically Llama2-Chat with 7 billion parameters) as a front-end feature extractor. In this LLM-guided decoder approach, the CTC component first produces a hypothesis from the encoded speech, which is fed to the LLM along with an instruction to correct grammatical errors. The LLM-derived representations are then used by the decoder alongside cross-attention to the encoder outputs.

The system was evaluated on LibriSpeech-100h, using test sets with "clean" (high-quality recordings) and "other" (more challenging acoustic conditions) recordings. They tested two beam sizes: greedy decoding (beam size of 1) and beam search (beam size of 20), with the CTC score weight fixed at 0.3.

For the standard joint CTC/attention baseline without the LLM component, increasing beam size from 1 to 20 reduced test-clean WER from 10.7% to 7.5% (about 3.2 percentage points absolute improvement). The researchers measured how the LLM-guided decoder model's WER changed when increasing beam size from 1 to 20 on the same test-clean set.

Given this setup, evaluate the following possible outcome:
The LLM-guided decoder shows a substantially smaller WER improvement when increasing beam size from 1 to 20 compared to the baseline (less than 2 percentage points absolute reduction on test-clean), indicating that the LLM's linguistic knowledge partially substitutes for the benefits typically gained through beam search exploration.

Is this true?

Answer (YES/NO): YES